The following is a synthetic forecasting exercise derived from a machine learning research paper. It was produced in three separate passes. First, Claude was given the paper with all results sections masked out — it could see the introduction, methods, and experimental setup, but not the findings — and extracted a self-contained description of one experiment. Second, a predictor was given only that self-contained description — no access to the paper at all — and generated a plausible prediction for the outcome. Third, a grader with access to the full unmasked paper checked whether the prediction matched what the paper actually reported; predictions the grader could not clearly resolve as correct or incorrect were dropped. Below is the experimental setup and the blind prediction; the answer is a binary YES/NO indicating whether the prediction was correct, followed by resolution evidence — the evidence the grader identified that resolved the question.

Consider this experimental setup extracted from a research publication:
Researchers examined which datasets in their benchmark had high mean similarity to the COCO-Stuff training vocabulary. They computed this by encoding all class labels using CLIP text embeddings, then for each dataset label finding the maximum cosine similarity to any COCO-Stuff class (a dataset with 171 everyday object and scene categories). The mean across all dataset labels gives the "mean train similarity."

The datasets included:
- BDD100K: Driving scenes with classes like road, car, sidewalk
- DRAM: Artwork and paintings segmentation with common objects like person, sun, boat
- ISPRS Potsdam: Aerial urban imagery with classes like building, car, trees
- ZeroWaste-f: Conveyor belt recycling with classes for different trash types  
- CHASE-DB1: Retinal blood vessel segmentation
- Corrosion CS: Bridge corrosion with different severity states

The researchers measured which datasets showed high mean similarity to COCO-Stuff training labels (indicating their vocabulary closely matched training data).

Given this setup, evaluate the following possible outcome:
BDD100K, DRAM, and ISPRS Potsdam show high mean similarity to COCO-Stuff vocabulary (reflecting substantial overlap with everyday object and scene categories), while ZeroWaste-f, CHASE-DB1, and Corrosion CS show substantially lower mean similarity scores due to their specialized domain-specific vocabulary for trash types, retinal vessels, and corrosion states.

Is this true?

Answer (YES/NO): NO